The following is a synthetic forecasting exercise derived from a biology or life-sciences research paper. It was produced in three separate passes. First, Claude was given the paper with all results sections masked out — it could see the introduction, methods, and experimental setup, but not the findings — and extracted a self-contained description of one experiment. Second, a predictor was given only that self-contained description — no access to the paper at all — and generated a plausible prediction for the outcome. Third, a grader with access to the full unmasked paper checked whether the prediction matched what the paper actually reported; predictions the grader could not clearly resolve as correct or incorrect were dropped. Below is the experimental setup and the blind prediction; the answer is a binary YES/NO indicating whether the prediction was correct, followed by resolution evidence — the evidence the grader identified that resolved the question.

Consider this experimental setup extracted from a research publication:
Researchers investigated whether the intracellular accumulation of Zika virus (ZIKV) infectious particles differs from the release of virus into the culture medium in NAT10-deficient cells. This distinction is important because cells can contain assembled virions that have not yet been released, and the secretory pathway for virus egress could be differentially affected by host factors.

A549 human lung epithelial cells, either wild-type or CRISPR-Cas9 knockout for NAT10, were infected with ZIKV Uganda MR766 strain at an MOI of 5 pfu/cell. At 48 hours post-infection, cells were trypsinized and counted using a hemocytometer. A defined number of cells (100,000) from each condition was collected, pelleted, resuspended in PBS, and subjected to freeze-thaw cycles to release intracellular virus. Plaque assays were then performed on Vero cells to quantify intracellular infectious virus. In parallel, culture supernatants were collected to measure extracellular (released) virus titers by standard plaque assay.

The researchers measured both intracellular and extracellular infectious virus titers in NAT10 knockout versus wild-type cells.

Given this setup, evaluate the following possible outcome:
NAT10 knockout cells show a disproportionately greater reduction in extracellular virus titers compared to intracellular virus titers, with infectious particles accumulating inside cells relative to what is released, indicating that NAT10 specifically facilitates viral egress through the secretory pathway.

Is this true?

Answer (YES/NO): NO